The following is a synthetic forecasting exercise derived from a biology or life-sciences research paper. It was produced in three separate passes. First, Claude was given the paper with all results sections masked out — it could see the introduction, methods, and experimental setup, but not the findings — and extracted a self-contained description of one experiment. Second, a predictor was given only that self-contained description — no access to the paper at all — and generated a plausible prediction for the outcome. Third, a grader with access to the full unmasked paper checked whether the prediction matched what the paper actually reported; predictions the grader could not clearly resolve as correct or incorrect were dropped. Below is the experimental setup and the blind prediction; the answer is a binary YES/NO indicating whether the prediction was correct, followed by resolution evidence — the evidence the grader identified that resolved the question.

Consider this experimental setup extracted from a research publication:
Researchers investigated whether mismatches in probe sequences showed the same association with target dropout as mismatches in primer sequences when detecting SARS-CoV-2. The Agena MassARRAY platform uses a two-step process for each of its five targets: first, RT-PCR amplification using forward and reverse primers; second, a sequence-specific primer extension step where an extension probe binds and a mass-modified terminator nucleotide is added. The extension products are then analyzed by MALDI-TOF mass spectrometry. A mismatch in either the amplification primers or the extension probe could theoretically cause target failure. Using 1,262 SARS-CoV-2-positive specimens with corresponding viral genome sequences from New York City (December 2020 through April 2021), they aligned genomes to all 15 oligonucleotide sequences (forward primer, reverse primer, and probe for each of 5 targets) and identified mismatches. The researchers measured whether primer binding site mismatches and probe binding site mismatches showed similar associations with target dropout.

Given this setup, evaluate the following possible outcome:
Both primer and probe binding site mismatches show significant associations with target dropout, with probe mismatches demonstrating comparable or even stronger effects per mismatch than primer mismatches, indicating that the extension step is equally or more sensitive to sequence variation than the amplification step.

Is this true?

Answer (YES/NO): YES